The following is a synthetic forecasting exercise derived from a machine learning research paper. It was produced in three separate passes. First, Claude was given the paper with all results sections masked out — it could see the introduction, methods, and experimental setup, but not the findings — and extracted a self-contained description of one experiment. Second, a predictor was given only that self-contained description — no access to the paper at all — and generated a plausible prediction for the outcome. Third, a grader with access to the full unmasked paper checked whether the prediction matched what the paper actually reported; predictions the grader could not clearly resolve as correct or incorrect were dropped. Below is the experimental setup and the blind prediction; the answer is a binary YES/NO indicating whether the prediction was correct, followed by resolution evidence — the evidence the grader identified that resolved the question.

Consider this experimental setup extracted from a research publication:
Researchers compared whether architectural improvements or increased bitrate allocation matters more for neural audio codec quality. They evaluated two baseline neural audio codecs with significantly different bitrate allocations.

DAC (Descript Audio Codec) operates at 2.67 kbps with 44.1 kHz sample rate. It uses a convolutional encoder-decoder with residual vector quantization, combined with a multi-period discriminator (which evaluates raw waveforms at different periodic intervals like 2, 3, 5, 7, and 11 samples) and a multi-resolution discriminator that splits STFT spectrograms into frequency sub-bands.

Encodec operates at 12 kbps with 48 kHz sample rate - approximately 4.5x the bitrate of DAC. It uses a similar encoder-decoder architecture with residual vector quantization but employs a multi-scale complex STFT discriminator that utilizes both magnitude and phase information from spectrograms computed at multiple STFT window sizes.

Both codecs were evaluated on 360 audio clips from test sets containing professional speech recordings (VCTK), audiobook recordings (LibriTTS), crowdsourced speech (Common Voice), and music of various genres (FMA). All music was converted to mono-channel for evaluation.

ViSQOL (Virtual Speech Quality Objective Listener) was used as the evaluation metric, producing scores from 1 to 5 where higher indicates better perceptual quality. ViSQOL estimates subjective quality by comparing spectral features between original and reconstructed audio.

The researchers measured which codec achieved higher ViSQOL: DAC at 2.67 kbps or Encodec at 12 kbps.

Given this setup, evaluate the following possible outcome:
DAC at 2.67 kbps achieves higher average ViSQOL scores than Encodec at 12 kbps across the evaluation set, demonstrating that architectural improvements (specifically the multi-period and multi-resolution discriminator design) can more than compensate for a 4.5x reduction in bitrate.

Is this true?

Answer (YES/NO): YES